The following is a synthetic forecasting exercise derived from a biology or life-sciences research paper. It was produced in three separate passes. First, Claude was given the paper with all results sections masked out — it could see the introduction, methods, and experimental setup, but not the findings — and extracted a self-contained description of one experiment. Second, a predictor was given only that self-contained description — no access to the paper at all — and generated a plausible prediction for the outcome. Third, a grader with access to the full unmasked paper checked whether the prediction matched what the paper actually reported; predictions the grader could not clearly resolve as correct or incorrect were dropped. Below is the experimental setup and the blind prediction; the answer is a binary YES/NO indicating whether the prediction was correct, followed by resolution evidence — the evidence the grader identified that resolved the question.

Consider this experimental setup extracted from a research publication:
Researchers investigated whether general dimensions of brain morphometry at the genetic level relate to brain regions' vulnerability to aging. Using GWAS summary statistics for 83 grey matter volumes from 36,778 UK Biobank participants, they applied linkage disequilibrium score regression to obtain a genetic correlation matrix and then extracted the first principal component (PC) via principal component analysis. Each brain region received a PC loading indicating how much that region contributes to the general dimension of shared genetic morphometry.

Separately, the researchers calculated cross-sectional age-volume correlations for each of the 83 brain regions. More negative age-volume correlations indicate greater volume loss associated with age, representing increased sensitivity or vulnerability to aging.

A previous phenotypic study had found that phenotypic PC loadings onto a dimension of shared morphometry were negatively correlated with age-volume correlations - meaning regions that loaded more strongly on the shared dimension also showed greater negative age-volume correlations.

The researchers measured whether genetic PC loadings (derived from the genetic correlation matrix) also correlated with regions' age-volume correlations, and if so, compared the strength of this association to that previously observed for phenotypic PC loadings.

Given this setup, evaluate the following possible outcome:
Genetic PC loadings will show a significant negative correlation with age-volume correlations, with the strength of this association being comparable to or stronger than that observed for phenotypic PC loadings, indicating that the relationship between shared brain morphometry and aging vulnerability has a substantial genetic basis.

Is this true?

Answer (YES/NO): NO